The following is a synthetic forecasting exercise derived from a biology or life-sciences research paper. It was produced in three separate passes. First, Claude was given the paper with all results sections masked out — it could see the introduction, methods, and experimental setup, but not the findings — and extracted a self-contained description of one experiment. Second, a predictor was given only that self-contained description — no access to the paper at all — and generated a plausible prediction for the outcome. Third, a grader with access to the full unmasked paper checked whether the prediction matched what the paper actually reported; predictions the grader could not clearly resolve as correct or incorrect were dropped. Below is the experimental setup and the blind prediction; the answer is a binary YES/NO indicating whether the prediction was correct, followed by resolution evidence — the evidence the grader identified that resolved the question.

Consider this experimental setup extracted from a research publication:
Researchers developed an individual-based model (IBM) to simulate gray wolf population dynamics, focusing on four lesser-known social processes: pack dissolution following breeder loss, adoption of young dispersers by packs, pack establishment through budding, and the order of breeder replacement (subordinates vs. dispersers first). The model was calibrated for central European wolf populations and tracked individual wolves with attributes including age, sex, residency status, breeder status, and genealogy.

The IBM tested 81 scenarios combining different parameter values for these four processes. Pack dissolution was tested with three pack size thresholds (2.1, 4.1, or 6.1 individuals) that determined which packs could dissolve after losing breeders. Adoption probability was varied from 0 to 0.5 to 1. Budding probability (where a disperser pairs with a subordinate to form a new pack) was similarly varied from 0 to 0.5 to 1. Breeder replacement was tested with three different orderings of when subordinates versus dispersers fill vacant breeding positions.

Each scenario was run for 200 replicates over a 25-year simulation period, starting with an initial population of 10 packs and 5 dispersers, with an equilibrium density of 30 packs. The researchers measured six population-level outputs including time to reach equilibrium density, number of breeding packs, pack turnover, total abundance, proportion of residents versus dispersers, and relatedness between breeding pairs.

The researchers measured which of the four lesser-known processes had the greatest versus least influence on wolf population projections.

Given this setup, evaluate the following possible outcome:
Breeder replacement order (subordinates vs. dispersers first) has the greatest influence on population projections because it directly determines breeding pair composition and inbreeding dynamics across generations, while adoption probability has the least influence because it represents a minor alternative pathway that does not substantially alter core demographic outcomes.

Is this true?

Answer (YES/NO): NO